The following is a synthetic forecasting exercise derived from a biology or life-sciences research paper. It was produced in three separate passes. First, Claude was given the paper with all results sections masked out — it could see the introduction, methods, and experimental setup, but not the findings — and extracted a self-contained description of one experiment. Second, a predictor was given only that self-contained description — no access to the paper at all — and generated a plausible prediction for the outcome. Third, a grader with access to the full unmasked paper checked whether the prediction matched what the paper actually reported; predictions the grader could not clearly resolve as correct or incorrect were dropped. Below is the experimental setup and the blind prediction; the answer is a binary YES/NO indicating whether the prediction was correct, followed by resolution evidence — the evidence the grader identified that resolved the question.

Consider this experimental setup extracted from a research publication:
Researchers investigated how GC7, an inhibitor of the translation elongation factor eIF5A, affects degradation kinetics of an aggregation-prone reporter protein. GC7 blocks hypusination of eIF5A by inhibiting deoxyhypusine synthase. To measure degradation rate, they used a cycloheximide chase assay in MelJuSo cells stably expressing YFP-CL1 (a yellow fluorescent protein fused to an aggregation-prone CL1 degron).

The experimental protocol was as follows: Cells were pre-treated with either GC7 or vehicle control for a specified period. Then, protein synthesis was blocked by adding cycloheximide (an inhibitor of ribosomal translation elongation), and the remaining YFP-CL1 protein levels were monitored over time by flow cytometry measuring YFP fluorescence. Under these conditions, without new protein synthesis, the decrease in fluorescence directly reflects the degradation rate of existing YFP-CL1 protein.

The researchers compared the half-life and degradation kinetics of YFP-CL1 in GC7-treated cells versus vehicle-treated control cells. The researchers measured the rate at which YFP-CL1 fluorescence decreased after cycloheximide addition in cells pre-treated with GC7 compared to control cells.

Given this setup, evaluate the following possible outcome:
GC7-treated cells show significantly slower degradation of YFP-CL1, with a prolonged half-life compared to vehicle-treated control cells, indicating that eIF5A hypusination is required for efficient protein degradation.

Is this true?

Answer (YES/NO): NO